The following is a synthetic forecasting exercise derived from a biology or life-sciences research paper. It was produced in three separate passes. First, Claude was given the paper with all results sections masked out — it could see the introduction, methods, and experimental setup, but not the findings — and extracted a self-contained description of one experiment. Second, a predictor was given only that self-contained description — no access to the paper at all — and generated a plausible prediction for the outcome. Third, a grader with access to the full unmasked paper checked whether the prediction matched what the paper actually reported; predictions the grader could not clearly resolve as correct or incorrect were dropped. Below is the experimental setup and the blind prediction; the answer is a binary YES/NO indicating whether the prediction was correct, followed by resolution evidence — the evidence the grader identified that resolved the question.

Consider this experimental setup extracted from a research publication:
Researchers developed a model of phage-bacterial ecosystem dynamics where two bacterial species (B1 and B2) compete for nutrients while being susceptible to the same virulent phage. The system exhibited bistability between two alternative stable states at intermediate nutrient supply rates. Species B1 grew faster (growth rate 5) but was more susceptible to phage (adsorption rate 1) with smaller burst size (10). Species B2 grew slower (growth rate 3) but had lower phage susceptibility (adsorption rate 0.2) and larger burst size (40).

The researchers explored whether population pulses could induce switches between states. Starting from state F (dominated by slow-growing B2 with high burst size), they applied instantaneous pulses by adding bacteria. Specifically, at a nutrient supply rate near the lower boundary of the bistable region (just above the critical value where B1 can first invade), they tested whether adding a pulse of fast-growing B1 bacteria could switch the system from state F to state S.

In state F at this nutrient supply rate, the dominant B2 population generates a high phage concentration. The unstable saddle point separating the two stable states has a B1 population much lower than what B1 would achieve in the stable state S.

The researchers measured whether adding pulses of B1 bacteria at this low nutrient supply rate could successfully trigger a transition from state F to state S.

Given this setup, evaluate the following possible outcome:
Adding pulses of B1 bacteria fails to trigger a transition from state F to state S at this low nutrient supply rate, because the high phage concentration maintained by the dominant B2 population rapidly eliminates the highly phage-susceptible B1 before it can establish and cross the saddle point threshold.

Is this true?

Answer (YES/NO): NO